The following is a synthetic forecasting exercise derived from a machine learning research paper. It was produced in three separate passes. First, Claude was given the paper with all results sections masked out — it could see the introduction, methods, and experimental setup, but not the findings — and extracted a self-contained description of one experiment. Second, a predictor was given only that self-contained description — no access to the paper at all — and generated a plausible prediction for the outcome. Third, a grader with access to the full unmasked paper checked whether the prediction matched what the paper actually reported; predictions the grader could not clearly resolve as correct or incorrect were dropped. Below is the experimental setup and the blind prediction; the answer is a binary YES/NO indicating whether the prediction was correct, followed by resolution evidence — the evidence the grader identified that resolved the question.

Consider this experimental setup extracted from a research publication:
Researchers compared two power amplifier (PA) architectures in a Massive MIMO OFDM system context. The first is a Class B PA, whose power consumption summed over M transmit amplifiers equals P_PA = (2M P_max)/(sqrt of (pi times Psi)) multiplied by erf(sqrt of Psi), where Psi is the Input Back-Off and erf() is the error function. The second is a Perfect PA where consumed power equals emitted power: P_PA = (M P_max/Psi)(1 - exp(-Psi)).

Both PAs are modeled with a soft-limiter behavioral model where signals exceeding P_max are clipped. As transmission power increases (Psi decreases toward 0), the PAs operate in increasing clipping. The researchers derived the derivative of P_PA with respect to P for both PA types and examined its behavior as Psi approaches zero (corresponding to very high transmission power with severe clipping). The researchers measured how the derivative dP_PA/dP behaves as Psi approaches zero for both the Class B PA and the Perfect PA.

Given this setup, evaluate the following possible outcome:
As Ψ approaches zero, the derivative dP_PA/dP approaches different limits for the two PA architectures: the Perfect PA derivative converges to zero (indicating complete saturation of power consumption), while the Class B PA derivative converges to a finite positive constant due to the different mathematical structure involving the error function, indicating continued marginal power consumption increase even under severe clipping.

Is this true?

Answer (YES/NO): NO